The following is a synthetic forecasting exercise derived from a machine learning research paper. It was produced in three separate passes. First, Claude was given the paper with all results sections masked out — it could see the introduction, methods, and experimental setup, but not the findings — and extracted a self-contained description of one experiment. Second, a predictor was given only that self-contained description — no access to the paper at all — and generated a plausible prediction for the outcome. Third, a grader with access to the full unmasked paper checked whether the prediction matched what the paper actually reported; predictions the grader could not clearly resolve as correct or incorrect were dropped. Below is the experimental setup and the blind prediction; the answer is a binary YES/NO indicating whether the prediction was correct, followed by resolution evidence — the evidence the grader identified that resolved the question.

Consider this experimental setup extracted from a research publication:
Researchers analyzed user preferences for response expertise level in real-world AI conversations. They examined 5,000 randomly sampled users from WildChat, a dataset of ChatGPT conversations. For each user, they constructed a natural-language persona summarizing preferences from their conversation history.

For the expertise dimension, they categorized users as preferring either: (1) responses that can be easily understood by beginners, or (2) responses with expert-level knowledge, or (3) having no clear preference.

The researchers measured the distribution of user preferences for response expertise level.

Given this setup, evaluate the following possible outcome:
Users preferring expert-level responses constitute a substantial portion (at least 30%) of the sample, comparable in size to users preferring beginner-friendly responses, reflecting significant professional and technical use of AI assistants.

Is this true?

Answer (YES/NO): NO